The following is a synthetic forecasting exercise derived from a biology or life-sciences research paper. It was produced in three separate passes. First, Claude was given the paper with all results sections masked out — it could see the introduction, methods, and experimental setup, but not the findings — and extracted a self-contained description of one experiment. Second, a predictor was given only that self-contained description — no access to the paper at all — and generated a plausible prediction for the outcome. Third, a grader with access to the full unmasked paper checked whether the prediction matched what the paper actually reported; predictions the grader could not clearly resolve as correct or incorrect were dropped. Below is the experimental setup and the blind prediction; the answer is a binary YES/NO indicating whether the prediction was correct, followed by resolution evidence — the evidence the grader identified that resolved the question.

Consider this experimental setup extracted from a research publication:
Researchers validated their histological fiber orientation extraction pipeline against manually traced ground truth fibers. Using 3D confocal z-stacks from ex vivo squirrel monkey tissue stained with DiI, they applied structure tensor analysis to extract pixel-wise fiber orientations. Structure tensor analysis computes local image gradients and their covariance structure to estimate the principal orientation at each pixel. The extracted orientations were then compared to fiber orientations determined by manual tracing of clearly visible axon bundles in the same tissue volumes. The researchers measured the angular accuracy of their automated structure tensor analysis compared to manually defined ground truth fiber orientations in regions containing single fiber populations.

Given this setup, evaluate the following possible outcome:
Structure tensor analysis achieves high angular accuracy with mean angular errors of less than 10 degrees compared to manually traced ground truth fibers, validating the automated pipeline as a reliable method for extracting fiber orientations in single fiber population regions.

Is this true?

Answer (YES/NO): YES